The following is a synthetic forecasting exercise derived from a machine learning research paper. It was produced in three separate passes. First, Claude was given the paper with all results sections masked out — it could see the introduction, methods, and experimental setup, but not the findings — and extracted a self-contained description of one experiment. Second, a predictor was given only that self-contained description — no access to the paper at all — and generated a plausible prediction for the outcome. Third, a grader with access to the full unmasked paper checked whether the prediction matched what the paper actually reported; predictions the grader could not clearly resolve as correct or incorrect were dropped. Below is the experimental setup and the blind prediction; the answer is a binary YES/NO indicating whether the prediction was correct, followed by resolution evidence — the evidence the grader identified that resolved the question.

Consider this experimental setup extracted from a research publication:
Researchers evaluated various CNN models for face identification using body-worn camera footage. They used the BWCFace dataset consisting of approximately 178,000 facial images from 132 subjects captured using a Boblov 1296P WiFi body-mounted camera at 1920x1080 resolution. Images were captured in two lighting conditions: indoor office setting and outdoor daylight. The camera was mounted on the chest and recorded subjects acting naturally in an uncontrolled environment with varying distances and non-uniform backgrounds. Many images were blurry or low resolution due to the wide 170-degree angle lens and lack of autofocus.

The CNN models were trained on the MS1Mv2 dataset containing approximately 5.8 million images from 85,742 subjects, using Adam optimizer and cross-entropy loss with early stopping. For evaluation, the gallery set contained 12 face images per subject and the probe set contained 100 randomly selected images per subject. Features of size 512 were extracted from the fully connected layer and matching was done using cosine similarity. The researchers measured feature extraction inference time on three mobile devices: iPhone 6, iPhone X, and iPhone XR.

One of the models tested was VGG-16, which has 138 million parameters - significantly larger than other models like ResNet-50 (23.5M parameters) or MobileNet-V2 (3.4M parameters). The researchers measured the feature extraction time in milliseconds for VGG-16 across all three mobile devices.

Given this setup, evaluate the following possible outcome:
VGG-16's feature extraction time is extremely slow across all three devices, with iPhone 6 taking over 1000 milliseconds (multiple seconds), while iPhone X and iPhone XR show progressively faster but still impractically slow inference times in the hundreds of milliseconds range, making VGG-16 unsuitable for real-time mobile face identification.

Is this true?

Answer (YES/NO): NO